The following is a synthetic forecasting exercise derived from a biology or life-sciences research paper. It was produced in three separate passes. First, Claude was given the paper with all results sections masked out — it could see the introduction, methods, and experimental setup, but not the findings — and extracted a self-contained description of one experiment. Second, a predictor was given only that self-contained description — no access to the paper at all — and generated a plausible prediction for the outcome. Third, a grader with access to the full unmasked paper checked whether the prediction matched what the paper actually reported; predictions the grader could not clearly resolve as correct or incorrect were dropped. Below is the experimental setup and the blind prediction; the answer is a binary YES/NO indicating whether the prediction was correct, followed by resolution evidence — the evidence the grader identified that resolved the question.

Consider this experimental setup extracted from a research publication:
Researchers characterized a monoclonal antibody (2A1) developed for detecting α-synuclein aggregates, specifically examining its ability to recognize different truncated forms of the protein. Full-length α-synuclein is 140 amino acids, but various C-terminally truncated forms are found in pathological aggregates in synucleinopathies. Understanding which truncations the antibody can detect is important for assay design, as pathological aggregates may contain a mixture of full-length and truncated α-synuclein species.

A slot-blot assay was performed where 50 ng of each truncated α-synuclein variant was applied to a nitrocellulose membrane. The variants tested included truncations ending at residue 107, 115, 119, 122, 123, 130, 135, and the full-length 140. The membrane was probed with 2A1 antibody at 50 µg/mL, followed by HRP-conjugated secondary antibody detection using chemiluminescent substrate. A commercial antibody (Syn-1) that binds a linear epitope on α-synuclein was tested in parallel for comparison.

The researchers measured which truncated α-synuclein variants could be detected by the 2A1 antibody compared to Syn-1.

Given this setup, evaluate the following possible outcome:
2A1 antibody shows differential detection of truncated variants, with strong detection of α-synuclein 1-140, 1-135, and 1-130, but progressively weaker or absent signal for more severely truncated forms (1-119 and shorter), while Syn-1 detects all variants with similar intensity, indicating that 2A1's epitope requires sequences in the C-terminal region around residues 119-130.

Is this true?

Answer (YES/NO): NO